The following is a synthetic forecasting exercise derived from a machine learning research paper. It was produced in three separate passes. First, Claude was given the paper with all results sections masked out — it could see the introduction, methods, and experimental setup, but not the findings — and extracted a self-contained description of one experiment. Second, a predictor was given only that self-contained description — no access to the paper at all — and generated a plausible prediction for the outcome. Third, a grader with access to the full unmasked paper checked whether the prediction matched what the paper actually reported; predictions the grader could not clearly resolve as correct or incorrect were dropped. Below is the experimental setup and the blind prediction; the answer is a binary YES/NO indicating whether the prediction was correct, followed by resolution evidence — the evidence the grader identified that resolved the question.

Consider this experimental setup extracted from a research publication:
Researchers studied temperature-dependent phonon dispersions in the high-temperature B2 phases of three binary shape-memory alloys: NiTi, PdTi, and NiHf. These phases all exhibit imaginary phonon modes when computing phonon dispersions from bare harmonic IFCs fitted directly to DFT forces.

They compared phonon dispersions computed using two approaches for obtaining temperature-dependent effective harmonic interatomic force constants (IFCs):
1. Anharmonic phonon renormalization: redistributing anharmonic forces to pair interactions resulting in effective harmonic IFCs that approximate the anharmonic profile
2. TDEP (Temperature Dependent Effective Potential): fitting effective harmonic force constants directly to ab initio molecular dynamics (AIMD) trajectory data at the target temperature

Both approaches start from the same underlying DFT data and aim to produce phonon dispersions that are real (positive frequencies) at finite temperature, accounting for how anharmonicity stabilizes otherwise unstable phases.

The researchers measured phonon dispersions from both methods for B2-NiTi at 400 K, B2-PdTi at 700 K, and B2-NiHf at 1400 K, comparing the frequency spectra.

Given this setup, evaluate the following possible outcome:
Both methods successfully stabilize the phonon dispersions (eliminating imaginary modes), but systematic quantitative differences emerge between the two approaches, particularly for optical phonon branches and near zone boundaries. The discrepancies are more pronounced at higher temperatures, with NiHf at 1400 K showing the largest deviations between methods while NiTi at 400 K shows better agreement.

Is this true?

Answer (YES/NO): NO